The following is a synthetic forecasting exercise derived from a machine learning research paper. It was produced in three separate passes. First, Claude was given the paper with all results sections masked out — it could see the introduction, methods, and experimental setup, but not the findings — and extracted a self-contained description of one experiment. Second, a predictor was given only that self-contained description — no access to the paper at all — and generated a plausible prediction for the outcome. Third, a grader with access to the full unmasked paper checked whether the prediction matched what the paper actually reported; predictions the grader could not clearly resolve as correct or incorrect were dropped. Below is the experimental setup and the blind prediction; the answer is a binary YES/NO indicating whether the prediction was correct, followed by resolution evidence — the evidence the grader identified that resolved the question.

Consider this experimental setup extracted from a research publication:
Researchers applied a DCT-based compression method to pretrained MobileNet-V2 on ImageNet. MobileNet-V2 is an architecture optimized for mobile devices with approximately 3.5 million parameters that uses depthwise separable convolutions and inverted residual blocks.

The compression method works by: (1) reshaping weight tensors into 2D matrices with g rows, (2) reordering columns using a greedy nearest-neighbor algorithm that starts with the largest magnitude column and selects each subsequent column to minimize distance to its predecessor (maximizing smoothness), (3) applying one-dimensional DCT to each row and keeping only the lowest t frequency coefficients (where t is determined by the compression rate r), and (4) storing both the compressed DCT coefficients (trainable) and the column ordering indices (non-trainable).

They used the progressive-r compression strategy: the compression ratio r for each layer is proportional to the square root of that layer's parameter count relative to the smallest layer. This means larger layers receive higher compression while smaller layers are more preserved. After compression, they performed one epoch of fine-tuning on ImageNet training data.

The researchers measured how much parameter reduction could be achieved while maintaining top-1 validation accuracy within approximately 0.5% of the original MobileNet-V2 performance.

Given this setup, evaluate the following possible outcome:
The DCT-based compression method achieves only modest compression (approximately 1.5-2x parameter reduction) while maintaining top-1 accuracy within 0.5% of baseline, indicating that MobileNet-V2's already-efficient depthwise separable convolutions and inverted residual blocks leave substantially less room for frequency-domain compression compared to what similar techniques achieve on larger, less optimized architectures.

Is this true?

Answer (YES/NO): YES